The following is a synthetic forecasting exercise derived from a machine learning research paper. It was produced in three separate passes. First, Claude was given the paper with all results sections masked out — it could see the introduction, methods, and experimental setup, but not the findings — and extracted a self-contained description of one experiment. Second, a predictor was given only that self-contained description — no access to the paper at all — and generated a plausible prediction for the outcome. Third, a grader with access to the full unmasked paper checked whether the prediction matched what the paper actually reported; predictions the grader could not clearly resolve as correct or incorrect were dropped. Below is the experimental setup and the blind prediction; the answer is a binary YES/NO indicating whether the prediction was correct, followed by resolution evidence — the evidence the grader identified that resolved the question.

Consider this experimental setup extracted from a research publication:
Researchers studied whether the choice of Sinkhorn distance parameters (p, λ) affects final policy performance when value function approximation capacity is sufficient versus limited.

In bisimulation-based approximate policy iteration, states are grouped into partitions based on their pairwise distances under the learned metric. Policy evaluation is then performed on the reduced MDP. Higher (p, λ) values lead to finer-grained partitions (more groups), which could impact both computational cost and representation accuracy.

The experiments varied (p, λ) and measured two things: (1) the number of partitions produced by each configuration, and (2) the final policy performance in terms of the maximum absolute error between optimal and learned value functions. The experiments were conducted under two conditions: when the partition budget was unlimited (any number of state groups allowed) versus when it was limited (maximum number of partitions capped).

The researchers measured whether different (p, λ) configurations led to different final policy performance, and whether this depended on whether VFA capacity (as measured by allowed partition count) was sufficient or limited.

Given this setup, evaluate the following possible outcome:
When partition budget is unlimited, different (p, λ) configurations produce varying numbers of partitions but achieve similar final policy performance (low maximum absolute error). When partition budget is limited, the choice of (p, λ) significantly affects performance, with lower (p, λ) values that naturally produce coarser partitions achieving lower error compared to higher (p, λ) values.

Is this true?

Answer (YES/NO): YES